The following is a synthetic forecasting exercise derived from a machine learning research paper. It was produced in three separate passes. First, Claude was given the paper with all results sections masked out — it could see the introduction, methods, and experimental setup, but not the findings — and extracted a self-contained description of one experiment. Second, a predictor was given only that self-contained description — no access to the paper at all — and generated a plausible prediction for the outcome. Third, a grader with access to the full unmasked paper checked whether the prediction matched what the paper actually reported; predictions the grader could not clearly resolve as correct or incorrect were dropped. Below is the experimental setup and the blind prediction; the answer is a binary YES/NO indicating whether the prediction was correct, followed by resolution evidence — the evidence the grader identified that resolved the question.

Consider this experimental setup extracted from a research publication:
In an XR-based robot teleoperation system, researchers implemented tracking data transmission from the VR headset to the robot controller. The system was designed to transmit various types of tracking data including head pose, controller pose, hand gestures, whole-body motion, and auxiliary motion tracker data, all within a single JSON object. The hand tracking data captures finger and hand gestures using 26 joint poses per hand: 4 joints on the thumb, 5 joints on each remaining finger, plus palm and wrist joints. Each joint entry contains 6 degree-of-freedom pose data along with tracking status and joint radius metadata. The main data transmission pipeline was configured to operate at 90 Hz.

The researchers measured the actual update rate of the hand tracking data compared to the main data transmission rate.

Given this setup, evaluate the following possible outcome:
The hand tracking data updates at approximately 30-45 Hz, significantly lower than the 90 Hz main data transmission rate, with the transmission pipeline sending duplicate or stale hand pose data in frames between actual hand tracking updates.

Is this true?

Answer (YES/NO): NO